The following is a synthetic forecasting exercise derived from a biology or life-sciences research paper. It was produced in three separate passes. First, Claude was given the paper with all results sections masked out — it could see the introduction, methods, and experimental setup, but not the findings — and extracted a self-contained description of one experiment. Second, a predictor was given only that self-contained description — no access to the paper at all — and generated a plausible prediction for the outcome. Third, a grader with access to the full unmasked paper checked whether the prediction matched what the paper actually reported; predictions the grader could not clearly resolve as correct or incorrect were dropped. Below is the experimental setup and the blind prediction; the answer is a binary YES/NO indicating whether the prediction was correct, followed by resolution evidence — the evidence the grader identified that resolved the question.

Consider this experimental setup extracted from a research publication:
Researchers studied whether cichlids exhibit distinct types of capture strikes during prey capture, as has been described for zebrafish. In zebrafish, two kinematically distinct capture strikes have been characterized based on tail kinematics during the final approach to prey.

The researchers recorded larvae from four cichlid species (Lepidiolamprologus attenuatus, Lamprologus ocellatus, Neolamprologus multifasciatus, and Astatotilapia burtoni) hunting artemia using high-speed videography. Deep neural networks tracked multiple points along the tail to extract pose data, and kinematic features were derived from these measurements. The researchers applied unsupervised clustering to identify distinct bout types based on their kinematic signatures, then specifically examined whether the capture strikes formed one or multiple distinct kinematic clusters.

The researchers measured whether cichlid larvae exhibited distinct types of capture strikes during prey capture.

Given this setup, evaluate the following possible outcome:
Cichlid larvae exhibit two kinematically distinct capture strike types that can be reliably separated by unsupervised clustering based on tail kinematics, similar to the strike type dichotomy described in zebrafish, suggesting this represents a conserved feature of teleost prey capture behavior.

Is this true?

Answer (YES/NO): YES